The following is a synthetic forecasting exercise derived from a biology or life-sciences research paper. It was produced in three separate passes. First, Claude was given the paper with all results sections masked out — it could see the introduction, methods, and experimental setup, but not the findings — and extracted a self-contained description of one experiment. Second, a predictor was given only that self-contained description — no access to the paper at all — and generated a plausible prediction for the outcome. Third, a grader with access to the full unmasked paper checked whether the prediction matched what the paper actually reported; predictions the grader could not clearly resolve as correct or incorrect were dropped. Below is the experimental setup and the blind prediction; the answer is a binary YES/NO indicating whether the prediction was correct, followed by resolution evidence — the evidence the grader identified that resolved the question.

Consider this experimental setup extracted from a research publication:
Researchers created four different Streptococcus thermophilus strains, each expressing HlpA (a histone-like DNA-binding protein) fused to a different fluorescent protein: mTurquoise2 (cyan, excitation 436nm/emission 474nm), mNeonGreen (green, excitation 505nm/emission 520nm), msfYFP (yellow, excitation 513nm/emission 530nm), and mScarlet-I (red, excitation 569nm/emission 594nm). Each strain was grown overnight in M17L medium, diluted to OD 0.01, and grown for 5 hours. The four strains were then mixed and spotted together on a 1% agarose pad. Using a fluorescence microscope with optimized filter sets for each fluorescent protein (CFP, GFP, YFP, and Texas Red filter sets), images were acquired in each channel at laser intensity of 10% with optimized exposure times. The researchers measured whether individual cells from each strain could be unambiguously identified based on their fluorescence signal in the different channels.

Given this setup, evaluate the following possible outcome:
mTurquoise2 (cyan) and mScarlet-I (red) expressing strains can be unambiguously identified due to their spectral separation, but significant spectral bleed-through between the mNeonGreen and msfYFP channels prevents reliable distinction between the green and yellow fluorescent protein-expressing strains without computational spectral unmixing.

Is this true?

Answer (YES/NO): YES